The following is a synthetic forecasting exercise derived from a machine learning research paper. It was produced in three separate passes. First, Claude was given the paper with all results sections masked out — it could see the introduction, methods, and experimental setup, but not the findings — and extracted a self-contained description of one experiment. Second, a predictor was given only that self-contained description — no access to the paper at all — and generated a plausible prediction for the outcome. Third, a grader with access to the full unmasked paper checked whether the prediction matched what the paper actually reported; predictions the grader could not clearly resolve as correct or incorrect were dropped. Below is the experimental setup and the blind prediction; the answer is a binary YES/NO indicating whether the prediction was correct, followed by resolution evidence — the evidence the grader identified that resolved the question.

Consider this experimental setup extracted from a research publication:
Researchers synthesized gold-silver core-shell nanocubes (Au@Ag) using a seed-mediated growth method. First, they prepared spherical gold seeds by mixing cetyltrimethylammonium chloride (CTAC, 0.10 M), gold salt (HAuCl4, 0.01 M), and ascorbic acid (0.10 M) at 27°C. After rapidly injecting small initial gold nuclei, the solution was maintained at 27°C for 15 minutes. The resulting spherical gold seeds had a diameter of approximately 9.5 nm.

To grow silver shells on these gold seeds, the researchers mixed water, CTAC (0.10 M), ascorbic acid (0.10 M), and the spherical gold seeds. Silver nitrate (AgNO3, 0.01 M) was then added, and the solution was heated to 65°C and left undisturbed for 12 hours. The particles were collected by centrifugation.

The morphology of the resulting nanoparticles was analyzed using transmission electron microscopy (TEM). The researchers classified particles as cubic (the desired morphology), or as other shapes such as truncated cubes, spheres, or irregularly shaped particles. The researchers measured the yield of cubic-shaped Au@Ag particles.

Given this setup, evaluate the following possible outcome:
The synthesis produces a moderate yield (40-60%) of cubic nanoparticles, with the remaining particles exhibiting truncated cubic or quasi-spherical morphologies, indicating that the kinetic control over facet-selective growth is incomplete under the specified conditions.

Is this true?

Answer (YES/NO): NO